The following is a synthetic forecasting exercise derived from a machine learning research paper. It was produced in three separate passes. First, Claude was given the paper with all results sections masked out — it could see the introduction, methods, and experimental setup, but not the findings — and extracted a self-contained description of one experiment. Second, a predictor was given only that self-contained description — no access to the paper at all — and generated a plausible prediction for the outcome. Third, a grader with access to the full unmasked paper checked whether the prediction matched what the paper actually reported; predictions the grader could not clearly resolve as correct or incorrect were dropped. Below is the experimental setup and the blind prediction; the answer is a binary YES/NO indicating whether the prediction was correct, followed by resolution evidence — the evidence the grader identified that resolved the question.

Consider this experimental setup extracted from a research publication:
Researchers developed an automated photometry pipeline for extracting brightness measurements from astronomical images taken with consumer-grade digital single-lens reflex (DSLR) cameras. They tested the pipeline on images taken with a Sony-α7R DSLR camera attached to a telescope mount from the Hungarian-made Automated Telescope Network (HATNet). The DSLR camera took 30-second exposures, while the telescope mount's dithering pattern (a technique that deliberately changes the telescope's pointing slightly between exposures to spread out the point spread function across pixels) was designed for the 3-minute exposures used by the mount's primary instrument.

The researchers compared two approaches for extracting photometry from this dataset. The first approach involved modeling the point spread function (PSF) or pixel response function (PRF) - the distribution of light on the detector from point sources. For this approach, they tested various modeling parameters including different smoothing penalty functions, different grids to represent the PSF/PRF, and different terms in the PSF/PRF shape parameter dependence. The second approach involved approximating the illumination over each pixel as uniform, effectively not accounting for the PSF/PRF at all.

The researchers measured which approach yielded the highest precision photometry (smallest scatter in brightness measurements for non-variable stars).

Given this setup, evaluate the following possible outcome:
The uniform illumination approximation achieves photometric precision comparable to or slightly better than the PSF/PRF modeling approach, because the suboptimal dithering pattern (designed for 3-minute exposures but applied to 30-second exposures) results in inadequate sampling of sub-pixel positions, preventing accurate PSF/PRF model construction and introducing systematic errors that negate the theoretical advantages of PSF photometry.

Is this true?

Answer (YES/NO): NO